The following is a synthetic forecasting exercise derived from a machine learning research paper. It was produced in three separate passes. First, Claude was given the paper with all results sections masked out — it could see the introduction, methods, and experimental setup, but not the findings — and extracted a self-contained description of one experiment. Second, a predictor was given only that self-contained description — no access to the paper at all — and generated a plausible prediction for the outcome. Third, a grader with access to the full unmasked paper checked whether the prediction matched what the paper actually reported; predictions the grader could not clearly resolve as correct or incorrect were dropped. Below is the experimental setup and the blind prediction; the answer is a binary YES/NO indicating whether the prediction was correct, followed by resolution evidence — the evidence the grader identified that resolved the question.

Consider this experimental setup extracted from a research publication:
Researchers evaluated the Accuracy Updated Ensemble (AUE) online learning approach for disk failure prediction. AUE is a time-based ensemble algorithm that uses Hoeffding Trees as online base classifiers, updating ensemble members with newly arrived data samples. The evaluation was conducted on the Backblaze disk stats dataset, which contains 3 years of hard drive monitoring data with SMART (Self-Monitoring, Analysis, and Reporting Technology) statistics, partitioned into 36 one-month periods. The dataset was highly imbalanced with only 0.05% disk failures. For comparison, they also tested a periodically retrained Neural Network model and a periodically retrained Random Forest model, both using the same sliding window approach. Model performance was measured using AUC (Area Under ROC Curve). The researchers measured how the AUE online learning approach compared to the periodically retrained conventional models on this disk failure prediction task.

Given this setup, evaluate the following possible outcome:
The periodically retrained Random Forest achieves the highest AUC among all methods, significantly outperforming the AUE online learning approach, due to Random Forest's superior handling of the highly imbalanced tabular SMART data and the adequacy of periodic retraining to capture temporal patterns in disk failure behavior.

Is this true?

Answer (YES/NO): NO